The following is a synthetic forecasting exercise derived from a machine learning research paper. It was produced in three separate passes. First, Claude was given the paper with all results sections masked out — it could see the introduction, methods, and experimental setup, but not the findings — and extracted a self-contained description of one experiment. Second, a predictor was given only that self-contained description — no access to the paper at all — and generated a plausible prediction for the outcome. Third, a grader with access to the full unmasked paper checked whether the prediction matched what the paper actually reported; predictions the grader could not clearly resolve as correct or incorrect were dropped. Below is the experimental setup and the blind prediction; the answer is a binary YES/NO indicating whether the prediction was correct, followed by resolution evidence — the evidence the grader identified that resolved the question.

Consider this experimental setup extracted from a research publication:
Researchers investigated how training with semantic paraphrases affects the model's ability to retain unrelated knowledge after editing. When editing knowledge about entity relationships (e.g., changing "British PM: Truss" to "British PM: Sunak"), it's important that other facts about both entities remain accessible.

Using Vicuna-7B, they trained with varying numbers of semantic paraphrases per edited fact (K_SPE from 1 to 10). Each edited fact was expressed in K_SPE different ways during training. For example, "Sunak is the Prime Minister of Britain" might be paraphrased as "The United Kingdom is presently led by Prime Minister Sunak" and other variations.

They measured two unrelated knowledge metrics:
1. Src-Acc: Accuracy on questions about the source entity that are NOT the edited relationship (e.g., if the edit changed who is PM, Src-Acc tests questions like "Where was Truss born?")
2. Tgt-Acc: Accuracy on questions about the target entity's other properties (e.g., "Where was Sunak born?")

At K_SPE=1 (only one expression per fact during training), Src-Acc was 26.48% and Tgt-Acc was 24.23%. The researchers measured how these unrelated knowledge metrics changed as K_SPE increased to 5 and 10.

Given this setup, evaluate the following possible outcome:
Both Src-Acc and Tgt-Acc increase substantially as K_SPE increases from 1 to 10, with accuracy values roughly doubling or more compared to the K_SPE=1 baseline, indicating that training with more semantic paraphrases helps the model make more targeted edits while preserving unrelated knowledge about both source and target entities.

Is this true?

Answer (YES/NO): YES